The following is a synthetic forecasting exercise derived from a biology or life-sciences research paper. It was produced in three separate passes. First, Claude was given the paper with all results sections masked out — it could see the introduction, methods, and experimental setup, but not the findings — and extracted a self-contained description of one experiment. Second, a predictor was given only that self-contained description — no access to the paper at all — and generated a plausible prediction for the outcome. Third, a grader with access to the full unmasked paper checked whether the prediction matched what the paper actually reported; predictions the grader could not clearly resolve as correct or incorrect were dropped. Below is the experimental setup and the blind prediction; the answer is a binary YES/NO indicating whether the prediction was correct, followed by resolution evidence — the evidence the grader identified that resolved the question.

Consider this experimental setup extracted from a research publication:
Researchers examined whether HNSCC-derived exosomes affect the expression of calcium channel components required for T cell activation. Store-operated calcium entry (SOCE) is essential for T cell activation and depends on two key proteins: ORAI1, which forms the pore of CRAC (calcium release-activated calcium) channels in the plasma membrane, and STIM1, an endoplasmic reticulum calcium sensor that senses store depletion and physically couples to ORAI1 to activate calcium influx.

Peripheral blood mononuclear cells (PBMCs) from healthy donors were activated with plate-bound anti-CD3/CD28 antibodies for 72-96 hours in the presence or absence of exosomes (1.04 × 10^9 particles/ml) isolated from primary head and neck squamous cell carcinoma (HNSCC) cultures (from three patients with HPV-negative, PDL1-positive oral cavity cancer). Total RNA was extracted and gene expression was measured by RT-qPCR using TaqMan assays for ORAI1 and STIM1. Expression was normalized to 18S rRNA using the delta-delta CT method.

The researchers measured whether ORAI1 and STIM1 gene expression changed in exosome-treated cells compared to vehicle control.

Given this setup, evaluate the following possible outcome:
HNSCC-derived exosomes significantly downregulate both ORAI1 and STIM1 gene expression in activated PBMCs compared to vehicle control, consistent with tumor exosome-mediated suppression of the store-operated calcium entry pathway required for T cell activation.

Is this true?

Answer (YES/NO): NO